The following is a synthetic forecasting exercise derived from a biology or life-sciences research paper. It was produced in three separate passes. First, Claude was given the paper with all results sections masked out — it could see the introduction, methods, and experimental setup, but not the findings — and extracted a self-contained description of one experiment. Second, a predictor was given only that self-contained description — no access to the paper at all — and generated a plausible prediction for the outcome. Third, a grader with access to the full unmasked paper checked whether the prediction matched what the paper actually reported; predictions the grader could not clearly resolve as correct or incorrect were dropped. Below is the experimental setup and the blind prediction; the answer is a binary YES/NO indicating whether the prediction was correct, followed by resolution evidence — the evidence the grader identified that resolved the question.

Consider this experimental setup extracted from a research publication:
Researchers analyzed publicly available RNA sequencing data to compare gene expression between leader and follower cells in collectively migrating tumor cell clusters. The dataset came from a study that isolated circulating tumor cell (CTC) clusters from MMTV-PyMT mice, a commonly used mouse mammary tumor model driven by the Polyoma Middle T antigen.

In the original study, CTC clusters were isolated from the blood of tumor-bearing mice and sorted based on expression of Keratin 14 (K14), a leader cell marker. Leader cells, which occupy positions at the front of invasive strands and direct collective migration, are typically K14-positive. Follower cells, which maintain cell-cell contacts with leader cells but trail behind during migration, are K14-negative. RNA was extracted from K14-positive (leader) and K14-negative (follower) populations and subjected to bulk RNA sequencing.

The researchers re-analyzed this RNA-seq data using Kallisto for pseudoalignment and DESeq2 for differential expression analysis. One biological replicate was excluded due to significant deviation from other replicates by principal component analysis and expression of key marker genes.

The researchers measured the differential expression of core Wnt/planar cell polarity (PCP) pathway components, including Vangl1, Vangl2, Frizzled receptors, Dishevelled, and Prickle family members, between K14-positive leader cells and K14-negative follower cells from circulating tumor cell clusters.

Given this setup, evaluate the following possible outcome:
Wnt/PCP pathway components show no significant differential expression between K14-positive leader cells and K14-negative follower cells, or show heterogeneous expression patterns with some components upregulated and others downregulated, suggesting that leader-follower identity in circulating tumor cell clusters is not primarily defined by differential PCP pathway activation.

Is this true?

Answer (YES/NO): NO